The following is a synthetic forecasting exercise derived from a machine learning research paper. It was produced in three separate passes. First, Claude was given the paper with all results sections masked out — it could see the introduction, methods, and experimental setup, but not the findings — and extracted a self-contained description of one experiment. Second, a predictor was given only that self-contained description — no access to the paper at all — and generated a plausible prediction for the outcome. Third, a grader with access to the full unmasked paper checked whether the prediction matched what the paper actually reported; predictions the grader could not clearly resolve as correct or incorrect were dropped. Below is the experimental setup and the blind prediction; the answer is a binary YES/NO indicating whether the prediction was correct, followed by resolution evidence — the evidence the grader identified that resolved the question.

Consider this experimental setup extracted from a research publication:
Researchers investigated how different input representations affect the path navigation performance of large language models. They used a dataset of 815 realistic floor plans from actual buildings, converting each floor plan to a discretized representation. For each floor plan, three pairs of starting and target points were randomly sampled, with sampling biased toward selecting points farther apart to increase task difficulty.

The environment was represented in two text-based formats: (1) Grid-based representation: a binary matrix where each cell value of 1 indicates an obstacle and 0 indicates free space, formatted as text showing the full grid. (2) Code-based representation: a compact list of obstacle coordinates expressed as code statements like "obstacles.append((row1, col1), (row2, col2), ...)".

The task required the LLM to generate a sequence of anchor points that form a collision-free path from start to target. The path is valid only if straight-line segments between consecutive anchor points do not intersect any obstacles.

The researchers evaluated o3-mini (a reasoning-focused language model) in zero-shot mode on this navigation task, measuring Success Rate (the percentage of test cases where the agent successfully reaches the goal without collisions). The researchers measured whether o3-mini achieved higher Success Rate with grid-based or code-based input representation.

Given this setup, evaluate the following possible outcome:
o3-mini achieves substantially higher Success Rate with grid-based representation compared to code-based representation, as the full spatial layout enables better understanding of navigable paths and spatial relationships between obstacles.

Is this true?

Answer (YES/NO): YES